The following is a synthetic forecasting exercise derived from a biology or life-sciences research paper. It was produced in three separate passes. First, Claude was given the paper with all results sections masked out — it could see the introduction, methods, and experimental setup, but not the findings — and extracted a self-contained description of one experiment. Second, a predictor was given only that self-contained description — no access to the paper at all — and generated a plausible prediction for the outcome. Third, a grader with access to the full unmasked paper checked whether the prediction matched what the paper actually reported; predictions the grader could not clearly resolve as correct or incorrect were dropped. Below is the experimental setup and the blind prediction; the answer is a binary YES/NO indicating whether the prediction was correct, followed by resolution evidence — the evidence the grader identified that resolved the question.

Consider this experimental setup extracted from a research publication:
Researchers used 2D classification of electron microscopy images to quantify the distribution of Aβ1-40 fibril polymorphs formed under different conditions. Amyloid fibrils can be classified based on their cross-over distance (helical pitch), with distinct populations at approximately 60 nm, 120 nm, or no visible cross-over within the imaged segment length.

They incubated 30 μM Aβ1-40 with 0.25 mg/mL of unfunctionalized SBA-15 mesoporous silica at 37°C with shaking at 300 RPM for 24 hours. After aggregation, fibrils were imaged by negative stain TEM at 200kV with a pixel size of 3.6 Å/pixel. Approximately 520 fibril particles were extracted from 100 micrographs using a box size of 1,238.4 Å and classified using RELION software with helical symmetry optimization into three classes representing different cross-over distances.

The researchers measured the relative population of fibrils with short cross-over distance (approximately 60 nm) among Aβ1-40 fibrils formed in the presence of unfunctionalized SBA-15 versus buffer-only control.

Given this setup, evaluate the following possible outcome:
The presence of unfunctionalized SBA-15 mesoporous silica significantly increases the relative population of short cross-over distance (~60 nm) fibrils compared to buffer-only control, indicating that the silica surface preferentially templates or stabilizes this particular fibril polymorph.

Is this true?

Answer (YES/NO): YES